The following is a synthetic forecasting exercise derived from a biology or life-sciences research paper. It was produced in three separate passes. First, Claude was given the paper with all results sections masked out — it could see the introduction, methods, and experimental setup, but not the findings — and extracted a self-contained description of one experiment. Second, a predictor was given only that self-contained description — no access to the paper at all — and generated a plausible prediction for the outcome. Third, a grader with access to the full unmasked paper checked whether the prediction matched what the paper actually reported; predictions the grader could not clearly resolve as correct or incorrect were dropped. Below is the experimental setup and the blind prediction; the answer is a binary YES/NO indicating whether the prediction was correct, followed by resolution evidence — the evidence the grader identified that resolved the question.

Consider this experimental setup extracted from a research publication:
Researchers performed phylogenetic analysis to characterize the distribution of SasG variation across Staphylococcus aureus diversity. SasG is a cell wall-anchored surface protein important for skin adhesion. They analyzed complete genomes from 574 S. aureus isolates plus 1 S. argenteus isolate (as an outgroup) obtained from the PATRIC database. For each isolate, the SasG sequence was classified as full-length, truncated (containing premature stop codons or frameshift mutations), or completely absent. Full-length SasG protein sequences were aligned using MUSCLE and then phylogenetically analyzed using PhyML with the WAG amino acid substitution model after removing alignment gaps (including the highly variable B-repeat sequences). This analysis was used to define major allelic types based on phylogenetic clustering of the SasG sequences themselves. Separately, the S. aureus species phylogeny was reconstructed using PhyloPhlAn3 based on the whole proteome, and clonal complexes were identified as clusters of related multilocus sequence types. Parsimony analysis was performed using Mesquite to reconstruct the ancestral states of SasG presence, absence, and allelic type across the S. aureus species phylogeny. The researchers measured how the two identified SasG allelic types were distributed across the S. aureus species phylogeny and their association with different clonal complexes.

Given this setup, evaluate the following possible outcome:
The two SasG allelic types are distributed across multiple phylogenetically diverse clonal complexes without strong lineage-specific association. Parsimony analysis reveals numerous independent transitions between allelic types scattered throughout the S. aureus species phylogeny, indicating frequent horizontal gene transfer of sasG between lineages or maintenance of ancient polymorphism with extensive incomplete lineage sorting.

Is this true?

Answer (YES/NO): NO